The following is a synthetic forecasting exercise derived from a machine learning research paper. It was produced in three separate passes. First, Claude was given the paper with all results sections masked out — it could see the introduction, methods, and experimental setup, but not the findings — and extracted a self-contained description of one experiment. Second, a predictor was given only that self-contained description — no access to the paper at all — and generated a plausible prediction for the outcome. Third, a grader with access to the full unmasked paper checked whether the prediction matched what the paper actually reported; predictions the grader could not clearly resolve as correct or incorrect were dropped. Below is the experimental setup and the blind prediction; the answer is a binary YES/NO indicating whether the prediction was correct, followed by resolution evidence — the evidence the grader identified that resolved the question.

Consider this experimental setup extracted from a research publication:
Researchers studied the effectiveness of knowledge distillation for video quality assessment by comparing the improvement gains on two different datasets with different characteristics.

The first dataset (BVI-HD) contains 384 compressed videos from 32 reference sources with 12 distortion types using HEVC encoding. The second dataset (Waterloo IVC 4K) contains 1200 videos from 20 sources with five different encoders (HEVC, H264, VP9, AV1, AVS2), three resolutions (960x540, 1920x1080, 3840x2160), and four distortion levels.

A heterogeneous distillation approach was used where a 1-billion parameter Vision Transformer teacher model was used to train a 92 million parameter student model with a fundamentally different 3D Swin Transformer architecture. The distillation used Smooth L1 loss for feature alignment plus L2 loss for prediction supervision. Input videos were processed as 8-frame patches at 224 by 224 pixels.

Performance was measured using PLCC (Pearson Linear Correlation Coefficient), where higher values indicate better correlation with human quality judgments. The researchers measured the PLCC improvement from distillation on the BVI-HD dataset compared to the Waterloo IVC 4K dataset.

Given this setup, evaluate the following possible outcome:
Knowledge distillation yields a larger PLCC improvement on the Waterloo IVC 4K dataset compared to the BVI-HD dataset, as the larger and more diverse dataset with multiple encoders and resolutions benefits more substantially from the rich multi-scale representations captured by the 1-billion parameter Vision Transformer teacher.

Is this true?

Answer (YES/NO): NO